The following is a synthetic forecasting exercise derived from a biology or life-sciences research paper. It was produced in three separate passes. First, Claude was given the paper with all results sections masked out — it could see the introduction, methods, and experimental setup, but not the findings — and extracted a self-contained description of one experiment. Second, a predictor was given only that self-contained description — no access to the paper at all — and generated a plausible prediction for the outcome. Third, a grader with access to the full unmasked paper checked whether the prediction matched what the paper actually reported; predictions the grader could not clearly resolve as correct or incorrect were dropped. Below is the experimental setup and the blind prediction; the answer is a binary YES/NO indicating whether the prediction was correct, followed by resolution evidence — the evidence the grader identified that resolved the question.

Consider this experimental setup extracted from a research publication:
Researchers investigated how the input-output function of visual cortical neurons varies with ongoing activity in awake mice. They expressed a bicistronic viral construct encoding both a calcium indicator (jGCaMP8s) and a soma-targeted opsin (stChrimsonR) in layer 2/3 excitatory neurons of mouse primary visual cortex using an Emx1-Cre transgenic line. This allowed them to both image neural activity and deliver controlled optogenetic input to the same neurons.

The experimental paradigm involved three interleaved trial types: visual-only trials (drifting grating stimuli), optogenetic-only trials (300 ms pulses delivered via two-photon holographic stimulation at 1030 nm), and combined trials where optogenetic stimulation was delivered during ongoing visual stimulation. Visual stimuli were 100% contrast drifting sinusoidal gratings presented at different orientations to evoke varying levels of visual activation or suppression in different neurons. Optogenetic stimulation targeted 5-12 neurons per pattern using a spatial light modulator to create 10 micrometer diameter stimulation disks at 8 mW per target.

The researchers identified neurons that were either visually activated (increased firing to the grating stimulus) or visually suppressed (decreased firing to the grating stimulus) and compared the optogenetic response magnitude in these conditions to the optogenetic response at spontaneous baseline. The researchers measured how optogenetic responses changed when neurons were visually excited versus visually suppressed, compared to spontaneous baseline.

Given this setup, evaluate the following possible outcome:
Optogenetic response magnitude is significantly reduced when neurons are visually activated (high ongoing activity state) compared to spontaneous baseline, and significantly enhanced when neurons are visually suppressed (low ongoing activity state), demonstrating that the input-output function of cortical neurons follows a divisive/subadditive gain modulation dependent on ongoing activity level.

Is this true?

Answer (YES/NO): NO